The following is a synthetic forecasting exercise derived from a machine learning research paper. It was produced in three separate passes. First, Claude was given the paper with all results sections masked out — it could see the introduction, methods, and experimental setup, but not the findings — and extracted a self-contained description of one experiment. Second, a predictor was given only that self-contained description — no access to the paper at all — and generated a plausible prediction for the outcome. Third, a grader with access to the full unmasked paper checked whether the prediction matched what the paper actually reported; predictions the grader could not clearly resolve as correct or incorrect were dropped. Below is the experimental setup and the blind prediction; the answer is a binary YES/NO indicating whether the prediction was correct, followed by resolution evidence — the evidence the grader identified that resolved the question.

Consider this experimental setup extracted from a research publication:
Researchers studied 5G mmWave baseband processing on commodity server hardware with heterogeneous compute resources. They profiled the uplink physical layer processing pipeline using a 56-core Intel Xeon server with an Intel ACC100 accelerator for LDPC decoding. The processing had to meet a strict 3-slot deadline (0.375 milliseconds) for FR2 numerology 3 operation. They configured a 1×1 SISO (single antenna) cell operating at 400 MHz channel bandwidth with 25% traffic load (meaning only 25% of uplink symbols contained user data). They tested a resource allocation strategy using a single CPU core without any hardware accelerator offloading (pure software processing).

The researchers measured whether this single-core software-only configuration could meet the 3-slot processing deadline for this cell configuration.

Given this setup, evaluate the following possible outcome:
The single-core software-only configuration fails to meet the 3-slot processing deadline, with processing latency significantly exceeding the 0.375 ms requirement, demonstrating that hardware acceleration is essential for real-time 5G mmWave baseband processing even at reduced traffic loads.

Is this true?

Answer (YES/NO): NO